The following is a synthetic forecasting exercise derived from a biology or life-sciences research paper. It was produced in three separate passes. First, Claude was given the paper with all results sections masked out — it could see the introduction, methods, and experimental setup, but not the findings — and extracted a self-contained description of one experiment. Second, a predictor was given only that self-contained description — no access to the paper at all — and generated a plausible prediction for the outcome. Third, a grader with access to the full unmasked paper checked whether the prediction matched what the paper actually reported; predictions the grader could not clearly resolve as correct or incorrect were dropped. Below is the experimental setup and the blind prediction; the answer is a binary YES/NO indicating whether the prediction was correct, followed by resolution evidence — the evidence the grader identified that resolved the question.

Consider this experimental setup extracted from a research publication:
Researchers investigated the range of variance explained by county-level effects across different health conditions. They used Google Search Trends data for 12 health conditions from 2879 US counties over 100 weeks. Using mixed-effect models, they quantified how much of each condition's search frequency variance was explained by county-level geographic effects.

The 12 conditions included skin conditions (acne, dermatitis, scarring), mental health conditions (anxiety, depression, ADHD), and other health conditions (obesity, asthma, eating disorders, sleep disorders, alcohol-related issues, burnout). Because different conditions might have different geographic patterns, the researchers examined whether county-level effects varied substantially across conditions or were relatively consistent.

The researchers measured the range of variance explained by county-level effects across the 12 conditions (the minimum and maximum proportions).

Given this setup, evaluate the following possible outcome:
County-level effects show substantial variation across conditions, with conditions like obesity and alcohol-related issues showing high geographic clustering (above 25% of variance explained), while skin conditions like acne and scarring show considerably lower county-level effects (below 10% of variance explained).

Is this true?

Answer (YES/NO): NO